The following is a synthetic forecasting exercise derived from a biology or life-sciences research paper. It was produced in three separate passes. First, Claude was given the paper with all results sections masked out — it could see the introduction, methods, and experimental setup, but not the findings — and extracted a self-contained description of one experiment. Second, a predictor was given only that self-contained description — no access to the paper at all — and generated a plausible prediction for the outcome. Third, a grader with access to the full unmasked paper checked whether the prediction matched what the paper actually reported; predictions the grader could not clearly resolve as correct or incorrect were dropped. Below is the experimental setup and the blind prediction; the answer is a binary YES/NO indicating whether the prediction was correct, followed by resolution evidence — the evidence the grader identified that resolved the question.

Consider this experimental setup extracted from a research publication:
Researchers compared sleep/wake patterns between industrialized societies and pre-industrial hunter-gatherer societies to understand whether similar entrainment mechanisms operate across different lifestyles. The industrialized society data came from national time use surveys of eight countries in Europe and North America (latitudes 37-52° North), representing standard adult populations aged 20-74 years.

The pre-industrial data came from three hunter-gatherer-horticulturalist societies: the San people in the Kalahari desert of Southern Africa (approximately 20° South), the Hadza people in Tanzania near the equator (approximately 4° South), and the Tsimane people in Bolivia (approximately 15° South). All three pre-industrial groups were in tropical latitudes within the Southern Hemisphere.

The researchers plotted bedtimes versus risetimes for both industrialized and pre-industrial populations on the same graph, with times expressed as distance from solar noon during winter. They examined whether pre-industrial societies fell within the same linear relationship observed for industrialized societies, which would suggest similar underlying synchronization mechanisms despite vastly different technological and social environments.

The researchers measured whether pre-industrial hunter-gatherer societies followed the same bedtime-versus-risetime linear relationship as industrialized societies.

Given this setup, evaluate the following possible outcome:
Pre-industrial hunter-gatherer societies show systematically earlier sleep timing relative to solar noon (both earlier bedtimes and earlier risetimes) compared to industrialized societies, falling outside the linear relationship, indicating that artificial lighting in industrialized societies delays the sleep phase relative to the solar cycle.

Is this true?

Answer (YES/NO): NO